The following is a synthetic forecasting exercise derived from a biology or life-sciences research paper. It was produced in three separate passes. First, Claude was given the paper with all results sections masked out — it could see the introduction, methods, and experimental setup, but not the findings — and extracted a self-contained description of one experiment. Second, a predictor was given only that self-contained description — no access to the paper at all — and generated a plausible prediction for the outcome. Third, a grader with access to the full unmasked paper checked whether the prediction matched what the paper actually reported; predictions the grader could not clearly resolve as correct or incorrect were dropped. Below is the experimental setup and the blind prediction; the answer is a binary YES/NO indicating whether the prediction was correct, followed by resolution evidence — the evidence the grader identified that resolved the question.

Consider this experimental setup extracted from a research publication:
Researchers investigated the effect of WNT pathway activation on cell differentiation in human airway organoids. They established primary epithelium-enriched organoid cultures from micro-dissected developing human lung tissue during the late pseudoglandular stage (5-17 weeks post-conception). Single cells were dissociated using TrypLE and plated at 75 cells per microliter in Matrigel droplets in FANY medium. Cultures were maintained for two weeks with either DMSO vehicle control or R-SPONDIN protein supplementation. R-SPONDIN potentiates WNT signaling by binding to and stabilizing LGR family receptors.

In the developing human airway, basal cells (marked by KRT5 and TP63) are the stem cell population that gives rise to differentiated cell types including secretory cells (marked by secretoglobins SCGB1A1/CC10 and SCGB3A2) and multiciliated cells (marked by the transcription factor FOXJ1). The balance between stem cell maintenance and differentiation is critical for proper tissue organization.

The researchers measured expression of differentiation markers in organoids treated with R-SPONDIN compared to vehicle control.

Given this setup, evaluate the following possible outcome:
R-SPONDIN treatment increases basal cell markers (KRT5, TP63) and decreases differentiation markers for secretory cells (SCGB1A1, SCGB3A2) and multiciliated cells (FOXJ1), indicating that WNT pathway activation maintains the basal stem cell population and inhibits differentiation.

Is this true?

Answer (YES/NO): NO